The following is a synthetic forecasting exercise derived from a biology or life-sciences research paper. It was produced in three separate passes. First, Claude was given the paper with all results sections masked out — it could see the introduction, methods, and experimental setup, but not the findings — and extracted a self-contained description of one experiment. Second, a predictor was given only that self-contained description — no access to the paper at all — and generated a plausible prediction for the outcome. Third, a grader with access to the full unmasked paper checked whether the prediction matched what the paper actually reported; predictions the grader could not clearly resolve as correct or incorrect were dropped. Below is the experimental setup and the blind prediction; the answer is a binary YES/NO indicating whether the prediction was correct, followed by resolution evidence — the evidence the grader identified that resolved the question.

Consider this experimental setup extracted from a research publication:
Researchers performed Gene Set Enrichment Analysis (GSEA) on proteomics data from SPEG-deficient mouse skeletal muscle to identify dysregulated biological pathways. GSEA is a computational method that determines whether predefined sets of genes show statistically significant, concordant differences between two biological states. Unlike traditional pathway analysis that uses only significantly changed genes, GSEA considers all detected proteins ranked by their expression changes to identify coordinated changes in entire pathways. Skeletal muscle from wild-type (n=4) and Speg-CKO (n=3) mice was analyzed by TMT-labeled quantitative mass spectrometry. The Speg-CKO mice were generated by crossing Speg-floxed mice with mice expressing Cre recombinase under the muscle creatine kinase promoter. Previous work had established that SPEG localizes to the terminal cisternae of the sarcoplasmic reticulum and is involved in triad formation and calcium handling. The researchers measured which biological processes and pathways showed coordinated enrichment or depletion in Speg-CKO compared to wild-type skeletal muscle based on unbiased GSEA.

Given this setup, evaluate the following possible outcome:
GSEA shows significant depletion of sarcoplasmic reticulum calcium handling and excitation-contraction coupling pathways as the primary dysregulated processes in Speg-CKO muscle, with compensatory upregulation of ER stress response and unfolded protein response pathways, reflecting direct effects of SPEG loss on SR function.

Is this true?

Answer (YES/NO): NO